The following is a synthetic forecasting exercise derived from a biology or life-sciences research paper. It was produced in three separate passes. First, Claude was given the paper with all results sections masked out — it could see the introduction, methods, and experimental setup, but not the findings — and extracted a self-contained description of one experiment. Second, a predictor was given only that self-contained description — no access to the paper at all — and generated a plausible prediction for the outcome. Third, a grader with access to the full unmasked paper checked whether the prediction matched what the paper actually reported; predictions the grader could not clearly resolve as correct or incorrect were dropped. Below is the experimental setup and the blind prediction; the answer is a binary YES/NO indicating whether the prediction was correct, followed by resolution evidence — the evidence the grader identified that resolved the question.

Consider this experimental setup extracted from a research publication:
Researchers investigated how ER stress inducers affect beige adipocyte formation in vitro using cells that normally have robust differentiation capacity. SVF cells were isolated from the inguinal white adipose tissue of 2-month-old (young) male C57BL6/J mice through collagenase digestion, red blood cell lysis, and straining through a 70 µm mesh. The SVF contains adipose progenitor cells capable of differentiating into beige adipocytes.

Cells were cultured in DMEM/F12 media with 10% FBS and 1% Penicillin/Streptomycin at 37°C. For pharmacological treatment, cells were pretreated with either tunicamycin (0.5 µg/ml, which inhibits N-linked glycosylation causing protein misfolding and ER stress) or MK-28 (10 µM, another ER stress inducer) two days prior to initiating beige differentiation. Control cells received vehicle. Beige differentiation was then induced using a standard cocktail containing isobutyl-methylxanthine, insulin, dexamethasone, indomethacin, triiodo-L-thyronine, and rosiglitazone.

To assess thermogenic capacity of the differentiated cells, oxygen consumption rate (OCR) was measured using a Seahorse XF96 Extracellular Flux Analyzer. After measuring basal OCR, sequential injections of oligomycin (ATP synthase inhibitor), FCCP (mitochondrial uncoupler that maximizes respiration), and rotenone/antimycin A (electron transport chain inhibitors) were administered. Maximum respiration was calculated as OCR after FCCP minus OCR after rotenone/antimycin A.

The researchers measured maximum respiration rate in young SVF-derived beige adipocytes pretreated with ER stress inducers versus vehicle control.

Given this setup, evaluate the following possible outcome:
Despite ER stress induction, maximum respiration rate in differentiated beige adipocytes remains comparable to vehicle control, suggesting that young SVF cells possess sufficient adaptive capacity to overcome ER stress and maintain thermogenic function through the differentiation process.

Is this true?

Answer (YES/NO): NO